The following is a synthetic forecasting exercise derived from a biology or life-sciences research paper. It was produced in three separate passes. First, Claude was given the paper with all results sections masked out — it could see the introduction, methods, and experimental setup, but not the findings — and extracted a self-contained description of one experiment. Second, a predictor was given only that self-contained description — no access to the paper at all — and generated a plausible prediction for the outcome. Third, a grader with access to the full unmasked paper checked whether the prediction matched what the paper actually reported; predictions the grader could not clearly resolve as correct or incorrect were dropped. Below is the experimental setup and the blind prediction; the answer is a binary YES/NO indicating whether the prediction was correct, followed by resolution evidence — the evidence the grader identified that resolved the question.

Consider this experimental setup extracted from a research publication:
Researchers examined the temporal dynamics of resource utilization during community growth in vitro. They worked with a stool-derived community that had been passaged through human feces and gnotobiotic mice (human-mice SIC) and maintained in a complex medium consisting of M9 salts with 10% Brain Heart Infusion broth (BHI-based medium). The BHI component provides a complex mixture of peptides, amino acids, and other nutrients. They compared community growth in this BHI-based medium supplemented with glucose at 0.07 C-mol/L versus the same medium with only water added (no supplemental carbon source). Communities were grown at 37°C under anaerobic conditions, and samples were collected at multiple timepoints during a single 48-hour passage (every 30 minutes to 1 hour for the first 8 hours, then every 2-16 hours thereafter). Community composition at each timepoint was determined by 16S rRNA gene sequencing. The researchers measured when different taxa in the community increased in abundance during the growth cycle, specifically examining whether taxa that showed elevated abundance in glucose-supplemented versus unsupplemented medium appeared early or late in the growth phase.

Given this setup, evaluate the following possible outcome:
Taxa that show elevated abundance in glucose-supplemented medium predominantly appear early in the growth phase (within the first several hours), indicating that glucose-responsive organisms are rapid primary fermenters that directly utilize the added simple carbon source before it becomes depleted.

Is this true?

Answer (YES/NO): NO